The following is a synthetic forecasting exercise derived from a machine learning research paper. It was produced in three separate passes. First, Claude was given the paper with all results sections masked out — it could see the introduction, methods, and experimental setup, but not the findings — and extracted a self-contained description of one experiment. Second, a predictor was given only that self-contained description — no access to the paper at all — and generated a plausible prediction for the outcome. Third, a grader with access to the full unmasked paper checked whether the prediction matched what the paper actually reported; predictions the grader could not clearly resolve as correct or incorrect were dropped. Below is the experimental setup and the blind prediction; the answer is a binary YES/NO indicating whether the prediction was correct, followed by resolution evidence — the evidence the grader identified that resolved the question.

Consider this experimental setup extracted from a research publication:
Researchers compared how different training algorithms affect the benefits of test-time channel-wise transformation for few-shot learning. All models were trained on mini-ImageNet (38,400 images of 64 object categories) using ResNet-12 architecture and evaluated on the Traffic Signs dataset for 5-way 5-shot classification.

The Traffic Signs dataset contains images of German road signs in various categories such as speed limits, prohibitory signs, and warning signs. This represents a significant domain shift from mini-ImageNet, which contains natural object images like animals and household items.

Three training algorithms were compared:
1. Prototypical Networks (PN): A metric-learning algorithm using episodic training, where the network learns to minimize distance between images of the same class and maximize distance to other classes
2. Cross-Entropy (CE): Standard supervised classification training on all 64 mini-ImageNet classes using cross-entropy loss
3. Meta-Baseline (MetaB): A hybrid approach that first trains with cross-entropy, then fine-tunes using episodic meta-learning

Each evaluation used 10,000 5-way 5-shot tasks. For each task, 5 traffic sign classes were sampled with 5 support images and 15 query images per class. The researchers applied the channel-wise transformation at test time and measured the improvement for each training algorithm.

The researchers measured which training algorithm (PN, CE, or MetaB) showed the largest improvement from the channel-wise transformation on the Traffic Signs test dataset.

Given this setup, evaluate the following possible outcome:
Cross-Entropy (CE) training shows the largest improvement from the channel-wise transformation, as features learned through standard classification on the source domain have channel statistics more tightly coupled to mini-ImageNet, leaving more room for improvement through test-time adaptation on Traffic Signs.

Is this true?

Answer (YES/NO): NO